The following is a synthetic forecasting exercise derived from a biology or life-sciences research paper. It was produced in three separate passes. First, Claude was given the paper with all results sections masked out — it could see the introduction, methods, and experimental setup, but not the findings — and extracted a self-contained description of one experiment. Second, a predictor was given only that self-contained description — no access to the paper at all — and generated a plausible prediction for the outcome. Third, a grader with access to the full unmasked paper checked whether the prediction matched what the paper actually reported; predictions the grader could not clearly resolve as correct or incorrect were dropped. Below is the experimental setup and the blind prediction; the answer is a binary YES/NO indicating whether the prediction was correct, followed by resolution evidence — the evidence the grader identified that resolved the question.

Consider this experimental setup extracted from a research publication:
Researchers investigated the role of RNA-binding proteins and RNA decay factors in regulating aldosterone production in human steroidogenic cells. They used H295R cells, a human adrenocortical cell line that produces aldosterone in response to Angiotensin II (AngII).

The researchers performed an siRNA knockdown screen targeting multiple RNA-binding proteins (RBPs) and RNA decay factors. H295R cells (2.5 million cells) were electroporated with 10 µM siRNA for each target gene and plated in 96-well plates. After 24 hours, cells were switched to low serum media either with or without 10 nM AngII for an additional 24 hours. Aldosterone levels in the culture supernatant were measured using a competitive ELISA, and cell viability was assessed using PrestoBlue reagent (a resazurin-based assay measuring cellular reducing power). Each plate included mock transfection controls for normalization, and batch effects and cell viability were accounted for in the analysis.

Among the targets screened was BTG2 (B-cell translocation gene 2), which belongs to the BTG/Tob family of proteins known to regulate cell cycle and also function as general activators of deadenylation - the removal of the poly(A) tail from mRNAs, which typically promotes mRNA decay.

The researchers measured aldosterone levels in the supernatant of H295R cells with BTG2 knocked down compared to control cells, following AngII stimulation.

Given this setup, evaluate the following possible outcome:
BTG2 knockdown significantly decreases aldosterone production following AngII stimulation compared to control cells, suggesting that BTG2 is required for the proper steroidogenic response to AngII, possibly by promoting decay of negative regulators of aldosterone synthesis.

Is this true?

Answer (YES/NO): NO